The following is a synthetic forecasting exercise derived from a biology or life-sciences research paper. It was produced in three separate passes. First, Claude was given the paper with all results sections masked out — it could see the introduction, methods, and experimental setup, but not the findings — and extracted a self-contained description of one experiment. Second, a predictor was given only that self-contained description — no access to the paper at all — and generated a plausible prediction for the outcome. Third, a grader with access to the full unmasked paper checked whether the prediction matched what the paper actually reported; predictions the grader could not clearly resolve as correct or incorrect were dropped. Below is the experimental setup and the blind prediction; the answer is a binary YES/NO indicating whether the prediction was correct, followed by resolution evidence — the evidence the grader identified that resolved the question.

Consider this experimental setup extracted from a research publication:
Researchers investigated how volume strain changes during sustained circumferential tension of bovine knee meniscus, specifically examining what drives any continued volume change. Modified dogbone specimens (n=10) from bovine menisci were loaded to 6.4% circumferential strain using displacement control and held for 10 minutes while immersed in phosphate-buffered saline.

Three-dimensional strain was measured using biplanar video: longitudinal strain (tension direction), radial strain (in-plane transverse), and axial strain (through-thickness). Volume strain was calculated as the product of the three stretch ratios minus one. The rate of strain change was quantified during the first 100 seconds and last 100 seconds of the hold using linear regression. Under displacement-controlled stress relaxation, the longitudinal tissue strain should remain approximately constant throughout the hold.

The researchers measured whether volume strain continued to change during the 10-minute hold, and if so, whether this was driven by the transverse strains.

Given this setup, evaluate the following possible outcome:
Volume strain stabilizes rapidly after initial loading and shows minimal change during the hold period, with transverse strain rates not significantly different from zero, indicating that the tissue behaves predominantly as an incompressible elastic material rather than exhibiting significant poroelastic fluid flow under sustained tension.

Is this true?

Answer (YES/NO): NO